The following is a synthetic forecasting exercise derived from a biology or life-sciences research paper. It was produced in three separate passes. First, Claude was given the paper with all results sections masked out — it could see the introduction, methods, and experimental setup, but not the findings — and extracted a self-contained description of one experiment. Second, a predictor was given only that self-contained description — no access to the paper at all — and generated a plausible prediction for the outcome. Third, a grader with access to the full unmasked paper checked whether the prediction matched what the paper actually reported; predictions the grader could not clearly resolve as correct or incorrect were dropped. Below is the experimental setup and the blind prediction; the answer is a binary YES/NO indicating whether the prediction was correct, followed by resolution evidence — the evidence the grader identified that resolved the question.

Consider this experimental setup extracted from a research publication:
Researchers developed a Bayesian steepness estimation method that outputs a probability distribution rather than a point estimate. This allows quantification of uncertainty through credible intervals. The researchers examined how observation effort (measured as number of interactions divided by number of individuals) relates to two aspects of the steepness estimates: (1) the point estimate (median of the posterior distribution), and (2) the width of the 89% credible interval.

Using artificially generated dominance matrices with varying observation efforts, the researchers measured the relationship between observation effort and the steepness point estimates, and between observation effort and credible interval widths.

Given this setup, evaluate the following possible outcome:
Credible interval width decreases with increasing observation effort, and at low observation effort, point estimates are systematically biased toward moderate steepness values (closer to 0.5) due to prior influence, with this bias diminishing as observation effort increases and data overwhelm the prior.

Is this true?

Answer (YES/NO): NO